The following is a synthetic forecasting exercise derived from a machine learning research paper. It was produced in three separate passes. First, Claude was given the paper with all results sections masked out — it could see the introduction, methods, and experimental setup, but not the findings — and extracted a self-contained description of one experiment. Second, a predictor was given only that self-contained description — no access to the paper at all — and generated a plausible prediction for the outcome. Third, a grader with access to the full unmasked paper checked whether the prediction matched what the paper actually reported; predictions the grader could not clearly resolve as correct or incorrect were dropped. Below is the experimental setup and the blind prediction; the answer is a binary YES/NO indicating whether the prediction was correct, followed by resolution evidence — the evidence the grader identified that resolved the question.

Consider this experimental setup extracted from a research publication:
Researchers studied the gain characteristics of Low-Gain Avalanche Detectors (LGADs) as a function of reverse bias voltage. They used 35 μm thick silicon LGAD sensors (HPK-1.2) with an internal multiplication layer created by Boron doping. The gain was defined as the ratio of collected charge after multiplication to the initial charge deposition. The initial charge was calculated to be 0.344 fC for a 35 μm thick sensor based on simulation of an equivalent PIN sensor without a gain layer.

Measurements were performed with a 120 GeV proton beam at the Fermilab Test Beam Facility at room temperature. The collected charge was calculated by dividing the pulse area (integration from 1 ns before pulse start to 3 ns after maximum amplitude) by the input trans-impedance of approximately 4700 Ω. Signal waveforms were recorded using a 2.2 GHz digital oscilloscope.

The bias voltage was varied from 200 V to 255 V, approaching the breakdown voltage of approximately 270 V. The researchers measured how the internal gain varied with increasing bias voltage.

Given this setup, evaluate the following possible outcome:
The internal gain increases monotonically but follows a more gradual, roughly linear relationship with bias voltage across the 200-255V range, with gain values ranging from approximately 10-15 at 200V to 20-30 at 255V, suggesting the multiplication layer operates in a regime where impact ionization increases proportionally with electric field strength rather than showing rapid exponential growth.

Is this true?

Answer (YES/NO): NO